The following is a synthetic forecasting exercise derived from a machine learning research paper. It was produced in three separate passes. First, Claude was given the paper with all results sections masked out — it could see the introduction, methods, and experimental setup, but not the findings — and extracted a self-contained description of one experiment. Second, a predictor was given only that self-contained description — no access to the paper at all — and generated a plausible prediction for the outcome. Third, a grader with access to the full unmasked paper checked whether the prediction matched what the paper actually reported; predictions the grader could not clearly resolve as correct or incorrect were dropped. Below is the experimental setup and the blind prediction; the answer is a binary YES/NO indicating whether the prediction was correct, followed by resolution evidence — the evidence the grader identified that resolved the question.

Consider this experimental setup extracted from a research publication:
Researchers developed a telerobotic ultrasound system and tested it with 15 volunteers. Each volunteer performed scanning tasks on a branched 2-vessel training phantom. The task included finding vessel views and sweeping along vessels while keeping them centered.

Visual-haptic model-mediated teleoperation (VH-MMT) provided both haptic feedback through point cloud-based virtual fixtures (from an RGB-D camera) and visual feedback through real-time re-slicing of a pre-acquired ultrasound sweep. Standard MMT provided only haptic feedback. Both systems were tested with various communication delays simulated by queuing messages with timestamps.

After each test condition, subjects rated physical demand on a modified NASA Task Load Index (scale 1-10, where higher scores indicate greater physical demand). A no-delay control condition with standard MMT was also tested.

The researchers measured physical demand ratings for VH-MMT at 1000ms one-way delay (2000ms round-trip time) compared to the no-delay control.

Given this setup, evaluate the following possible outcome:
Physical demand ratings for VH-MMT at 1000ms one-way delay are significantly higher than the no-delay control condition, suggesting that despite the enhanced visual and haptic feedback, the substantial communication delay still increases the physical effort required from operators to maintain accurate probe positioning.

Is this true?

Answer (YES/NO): NO